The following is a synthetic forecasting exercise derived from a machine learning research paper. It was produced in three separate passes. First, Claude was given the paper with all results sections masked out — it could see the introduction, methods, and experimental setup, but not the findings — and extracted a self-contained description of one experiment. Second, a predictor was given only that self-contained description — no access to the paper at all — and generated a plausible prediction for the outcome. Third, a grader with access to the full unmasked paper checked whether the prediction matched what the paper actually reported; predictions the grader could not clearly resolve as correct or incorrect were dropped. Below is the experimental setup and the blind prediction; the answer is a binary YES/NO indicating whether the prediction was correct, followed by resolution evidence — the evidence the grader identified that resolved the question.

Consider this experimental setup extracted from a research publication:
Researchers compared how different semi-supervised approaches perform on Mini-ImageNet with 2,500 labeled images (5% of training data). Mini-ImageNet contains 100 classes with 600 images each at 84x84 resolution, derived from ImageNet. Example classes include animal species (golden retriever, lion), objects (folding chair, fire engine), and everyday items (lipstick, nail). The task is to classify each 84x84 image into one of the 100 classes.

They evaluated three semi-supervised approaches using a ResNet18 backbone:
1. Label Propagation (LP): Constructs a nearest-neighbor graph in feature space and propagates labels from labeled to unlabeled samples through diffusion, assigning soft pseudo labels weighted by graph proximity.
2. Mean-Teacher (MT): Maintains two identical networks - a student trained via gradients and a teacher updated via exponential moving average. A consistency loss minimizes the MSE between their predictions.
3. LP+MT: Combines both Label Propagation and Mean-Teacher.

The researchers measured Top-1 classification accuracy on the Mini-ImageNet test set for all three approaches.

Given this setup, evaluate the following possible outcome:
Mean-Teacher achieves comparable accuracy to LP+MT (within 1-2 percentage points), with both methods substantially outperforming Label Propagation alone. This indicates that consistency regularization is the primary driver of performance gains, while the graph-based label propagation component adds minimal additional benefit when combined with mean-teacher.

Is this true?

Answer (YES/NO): NO